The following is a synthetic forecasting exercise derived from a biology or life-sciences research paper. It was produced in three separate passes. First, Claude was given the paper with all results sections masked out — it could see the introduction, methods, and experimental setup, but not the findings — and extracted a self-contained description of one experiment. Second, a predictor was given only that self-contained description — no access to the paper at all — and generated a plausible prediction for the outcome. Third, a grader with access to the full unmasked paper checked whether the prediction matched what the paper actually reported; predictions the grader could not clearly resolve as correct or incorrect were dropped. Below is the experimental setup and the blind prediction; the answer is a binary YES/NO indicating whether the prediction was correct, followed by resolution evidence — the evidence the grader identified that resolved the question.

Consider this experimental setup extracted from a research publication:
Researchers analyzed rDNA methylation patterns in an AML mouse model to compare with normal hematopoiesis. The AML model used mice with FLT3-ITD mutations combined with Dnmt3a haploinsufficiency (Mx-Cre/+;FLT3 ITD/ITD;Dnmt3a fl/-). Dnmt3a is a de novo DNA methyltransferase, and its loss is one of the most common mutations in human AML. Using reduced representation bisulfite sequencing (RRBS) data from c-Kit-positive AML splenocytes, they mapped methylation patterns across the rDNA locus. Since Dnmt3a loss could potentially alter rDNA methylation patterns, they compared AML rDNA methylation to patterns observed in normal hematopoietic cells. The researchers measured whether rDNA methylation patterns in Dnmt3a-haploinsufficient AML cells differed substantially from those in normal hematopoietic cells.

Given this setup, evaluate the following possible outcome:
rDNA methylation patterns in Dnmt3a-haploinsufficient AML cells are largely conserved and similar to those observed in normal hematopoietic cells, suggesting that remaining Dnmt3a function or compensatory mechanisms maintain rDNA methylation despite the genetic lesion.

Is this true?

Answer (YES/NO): YES